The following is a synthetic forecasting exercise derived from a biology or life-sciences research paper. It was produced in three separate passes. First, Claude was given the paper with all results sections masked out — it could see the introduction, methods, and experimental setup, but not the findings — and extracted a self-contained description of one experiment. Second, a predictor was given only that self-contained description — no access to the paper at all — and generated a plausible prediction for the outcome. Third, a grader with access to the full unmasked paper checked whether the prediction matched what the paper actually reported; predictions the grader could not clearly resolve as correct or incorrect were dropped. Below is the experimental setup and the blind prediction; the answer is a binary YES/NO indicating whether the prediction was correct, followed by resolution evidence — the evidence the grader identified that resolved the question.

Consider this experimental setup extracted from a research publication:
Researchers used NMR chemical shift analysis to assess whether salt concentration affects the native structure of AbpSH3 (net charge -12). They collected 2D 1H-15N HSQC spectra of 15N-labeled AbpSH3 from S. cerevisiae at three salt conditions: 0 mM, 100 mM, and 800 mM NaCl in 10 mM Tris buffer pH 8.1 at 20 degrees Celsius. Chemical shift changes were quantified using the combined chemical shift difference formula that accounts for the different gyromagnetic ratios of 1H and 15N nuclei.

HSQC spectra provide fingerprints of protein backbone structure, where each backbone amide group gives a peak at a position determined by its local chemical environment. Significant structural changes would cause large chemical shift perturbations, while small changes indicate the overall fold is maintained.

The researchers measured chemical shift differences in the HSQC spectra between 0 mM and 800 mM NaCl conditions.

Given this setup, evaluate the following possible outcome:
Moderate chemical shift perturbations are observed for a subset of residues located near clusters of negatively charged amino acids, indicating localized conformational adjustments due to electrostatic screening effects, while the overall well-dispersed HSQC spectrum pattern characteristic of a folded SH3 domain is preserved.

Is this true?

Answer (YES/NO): NO